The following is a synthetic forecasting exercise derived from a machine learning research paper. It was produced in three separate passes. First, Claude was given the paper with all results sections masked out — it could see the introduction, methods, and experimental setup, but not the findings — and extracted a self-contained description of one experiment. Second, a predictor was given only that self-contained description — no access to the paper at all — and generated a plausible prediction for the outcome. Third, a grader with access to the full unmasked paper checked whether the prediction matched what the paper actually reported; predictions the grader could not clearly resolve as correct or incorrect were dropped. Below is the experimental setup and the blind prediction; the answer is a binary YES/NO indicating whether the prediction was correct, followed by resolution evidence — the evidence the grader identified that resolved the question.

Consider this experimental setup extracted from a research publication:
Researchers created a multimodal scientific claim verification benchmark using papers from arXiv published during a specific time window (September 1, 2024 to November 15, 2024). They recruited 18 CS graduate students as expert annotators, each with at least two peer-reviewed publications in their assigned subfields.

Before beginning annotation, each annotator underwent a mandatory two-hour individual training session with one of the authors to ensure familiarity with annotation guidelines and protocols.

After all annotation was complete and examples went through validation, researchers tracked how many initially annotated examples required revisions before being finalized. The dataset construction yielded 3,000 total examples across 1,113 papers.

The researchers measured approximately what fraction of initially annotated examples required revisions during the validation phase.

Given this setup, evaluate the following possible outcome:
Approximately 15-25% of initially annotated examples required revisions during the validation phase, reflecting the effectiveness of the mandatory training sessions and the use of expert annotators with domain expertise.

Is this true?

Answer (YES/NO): NO